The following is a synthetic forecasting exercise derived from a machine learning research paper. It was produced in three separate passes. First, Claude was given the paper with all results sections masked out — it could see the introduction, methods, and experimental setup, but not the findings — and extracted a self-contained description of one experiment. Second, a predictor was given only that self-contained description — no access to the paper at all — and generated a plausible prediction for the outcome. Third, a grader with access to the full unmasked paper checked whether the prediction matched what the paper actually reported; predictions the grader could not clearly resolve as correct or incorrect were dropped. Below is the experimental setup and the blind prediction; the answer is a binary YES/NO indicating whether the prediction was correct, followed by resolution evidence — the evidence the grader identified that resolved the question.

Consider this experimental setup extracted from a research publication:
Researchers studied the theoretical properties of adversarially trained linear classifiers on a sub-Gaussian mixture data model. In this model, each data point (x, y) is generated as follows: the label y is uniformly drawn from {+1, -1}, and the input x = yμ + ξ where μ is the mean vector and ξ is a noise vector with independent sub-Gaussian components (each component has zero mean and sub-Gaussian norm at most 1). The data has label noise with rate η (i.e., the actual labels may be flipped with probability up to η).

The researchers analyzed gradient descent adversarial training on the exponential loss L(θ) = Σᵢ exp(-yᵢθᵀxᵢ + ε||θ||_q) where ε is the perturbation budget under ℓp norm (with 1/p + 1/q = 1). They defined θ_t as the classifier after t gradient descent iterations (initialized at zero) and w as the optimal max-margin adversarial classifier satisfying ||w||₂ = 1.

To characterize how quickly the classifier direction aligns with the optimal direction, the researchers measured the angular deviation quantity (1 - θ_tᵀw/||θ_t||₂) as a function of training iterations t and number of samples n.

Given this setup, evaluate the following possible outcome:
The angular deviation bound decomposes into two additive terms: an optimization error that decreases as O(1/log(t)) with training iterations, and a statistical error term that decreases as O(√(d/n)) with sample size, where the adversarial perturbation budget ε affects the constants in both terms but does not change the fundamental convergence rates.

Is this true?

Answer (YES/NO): NO